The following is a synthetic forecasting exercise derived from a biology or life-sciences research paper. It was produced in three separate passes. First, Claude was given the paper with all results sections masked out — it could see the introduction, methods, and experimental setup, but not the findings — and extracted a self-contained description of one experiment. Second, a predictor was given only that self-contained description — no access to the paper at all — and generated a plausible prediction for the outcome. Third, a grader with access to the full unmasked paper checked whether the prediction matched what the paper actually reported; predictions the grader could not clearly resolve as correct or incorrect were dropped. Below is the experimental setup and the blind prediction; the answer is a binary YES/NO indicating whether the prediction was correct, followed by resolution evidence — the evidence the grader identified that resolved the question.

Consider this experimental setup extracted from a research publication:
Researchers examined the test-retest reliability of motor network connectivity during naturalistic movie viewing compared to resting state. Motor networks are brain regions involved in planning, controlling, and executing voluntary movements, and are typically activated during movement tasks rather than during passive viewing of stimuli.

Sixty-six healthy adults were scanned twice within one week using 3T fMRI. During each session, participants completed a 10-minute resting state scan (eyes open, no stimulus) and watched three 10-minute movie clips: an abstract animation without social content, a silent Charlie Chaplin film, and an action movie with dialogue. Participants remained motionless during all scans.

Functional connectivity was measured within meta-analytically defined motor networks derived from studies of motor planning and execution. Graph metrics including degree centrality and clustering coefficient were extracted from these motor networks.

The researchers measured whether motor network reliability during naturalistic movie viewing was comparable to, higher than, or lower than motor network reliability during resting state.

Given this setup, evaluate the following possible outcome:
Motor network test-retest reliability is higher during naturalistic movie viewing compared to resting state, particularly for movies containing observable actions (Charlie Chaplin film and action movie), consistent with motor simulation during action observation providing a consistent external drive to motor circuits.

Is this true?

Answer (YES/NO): NO